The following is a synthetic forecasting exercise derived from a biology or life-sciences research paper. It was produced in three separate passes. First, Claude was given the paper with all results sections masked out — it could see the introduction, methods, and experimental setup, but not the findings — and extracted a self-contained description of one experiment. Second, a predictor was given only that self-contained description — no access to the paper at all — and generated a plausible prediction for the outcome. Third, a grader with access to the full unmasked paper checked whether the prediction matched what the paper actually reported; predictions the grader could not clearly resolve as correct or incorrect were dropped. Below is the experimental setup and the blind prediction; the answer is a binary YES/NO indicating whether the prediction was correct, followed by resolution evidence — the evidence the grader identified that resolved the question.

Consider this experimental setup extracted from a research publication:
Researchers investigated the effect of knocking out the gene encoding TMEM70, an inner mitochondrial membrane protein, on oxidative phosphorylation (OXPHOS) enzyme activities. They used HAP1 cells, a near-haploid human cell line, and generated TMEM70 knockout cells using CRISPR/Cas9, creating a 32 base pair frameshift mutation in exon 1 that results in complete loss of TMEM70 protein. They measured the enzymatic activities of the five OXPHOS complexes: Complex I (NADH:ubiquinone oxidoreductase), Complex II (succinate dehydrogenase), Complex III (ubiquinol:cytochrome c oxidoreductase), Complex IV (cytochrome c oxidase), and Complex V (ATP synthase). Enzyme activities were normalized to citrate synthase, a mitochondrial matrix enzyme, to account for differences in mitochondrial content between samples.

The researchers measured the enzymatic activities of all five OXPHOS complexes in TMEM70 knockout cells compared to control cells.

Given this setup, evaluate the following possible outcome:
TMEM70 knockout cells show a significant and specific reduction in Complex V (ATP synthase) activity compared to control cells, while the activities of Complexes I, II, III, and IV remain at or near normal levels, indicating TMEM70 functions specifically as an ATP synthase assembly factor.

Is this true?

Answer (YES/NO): NO